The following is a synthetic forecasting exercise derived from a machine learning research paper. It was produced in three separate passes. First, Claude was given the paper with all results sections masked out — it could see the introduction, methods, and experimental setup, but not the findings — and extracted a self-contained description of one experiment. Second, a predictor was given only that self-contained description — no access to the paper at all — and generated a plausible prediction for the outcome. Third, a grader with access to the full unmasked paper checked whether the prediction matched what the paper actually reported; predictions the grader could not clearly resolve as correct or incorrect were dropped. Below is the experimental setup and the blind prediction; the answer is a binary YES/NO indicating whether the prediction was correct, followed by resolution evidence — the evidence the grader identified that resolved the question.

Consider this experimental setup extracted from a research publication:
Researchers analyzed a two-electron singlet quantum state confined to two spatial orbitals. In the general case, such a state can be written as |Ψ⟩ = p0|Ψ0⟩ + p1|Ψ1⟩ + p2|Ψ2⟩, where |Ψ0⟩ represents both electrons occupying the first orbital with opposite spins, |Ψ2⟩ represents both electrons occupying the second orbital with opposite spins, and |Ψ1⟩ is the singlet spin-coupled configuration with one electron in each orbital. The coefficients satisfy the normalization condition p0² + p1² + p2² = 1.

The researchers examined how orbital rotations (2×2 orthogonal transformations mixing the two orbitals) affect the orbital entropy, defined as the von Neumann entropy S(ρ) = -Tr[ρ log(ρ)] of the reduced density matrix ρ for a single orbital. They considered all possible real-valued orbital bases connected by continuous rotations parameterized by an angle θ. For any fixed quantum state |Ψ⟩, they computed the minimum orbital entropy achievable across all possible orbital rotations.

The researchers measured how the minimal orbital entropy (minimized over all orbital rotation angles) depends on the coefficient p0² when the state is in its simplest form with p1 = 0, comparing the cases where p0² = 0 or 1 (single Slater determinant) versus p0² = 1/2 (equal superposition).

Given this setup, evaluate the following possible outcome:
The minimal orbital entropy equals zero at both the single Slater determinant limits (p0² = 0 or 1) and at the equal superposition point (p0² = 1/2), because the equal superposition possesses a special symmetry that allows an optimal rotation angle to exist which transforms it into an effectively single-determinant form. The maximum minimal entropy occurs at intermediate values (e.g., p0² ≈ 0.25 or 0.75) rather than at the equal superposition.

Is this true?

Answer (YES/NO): NO